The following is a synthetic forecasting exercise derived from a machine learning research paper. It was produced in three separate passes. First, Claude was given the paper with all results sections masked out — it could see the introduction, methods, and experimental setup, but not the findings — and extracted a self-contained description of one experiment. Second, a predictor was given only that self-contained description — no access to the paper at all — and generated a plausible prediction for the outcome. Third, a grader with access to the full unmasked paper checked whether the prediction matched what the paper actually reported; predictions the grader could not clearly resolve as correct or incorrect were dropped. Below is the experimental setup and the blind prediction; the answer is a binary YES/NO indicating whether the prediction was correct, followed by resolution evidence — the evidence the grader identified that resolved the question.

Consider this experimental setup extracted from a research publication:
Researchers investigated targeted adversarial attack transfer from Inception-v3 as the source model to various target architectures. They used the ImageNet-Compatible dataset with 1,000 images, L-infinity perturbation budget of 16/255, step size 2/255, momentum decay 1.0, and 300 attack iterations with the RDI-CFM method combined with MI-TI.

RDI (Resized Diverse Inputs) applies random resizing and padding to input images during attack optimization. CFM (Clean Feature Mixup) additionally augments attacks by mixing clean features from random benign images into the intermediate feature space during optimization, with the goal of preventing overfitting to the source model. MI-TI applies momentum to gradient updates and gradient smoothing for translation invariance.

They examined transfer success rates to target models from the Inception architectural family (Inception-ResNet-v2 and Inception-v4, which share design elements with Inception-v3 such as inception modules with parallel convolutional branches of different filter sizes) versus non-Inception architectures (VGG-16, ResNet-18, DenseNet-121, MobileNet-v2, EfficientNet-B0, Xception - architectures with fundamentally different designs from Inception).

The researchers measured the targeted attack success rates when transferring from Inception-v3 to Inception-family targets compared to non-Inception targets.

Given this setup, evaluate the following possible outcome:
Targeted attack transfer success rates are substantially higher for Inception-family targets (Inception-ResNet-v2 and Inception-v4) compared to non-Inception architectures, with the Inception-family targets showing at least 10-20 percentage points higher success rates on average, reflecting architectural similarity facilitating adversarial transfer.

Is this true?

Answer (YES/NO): NO